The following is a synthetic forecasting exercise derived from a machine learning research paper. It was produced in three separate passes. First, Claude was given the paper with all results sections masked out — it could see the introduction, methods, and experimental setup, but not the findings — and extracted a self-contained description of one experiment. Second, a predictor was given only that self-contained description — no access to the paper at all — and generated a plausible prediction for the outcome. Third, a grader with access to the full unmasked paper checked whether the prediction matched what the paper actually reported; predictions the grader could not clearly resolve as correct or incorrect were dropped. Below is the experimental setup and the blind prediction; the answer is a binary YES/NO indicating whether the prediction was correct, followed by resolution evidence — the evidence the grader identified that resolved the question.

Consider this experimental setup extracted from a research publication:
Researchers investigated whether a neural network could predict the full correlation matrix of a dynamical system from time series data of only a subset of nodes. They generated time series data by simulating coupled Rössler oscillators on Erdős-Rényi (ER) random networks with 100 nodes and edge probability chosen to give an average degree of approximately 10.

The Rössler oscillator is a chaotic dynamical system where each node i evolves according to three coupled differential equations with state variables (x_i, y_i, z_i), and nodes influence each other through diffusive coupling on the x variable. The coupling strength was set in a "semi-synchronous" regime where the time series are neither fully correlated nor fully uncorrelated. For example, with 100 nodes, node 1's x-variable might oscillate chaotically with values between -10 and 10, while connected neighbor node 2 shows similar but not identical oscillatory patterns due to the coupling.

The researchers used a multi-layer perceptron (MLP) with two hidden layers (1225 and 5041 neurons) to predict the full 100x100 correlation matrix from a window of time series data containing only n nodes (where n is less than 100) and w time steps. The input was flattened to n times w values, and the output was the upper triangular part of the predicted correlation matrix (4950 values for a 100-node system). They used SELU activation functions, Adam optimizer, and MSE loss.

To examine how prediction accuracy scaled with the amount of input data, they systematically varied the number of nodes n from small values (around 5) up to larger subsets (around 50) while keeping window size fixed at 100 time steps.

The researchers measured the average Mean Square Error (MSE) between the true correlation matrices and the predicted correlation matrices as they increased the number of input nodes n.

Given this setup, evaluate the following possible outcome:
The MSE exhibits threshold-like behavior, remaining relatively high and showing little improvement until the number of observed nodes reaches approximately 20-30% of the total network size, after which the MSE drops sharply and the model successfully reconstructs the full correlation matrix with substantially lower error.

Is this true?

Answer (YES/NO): NO